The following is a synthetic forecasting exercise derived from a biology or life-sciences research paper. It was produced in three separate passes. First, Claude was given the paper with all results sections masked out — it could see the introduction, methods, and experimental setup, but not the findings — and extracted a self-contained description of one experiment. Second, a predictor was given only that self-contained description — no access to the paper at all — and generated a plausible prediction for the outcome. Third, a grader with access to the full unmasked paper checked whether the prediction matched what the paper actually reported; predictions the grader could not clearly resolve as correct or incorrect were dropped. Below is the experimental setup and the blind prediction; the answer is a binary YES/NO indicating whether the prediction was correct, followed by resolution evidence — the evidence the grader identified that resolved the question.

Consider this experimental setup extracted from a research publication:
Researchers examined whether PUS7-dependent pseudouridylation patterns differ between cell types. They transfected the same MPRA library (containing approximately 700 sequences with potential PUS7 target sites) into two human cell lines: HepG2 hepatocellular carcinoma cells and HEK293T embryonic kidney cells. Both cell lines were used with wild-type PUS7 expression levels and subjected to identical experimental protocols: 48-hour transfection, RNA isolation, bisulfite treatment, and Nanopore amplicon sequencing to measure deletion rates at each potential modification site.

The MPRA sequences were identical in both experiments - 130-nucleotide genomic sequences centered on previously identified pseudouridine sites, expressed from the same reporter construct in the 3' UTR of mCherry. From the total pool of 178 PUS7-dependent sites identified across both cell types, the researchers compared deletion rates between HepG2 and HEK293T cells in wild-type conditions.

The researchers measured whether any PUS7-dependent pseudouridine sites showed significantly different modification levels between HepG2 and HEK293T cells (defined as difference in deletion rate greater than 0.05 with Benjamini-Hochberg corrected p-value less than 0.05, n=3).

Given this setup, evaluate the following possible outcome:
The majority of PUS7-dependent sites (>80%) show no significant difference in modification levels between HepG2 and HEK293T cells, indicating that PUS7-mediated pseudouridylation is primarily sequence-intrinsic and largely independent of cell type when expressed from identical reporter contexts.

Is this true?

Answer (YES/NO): NO